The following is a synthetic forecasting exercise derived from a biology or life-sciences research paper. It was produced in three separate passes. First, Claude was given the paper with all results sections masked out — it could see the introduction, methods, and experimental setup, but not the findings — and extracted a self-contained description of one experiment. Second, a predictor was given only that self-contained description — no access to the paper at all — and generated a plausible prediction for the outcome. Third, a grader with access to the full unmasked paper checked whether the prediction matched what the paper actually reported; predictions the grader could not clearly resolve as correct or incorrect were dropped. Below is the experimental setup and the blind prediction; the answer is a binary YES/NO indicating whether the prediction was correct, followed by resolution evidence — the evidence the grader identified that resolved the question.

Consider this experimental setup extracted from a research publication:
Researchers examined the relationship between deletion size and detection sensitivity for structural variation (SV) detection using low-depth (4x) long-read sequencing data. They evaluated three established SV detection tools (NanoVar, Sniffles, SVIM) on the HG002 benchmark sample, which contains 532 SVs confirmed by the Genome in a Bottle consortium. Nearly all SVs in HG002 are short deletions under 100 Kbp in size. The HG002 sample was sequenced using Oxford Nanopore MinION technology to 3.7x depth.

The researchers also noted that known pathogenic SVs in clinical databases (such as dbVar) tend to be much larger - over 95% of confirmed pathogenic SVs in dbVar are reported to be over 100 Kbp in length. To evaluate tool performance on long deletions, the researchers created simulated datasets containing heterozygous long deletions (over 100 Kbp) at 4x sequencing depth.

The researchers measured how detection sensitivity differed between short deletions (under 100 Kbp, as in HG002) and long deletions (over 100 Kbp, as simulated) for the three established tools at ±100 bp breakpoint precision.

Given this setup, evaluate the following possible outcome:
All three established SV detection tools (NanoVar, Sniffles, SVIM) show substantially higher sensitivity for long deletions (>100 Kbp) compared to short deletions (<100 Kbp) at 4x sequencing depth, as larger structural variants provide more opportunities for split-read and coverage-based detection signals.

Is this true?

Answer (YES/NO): NO